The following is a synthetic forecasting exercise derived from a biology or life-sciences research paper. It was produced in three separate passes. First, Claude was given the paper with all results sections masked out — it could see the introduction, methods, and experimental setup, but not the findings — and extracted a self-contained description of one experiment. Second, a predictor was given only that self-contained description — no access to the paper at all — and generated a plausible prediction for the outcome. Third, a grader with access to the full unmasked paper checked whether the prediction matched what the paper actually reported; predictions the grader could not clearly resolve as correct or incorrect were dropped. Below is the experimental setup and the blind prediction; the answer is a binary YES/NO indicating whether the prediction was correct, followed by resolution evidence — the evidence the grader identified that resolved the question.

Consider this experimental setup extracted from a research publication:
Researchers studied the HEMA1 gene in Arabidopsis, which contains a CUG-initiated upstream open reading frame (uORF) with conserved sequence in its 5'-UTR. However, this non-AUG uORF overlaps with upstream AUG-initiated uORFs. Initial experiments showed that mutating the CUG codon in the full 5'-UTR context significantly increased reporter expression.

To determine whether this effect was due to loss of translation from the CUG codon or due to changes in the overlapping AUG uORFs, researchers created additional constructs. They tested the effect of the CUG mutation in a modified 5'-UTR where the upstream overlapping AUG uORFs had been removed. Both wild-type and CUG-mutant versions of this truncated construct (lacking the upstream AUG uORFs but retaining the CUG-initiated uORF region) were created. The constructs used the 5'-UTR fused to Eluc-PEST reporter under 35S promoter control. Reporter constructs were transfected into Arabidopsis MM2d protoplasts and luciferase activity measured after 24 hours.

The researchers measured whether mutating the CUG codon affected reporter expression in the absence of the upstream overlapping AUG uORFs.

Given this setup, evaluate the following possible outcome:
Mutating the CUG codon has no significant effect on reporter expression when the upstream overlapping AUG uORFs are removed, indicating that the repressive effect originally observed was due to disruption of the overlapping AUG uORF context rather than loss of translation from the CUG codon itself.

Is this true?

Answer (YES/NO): YES